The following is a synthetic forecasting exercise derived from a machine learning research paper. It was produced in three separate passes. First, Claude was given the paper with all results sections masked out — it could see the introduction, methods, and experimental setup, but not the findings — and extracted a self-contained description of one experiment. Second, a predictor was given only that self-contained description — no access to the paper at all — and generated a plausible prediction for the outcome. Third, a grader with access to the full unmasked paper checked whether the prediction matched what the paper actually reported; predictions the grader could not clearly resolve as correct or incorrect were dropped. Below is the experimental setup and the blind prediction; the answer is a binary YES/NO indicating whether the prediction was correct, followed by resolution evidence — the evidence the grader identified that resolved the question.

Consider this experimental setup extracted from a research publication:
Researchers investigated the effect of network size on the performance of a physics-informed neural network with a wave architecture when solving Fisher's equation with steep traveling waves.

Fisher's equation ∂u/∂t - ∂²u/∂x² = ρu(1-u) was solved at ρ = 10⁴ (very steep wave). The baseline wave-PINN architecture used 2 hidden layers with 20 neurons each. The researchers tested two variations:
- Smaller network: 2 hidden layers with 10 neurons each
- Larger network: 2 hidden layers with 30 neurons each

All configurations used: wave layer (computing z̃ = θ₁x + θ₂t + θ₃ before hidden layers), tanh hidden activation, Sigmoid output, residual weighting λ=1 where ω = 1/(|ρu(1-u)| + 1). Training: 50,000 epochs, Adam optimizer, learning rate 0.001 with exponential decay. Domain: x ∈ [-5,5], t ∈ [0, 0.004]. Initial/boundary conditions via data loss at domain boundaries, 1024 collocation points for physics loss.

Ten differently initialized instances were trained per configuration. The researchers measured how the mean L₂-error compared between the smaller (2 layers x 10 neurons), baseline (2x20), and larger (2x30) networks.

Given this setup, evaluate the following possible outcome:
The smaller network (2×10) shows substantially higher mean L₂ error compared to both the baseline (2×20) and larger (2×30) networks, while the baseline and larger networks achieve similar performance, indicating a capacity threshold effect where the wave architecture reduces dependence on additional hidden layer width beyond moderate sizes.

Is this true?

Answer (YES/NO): NO